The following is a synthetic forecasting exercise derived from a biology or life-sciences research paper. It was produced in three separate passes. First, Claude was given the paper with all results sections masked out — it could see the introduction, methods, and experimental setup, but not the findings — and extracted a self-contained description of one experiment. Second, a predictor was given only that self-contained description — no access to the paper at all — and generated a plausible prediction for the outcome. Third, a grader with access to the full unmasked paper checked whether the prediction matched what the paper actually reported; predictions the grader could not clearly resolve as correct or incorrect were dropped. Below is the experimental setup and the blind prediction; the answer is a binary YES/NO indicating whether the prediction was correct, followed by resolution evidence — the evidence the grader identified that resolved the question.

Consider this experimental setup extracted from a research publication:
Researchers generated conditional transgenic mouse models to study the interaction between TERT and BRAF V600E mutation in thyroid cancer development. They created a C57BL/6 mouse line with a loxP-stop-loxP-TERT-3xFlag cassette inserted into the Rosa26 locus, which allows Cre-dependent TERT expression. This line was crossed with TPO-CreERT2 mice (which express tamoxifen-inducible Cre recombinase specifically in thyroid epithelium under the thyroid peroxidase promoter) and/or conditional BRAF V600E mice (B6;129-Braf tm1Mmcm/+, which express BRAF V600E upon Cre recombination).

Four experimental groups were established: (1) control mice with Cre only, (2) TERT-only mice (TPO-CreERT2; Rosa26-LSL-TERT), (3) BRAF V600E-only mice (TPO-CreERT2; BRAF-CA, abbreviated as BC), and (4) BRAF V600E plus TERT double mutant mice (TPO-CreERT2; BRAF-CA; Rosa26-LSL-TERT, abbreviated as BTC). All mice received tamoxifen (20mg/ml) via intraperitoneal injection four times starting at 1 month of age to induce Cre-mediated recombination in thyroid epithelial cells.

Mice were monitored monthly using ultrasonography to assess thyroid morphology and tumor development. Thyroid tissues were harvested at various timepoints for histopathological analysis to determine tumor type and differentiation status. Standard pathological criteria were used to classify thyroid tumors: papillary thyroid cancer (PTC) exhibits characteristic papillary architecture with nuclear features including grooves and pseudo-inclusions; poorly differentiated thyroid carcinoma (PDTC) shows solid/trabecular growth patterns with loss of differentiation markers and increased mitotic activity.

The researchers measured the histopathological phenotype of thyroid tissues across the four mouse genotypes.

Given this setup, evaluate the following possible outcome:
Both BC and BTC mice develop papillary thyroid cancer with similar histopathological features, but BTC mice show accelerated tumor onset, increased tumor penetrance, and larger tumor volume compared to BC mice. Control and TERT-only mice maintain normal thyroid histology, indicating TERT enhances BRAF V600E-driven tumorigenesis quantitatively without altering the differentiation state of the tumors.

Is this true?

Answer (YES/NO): NO